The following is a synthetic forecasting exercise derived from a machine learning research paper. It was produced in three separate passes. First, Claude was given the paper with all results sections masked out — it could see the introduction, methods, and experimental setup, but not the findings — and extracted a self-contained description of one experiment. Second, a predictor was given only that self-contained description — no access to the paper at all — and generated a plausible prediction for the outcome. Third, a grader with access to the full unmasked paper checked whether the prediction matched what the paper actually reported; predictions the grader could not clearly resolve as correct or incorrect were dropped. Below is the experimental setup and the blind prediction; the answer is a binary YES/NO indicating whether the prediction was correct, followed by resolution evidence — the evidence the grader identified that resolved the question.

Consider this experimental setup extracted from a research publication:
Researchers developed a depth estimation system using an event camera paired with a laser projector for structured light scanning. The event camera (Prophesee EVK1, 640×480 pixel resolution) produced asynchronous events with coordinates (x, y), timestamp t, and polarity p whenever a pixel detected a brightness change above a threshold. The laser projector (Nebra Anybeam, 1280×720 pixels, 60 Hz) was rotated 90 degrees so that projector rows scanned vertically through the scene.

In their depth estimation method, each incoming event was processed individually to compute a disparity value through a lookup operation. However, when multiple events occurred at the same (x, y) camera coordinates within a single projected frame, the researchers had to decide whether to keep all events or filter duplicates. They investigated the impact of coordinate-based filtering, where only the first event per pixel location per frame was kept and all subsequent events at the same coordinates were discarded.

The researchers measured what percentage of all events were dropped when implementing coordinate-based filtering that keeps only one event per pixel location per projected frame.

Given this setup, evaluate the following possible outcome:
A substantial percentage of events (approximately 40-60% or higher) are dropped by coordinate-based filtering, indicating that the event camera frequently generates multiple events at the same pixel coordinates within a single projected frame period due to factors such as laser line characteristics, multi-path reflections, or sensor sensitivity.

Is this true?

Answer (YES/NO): YES